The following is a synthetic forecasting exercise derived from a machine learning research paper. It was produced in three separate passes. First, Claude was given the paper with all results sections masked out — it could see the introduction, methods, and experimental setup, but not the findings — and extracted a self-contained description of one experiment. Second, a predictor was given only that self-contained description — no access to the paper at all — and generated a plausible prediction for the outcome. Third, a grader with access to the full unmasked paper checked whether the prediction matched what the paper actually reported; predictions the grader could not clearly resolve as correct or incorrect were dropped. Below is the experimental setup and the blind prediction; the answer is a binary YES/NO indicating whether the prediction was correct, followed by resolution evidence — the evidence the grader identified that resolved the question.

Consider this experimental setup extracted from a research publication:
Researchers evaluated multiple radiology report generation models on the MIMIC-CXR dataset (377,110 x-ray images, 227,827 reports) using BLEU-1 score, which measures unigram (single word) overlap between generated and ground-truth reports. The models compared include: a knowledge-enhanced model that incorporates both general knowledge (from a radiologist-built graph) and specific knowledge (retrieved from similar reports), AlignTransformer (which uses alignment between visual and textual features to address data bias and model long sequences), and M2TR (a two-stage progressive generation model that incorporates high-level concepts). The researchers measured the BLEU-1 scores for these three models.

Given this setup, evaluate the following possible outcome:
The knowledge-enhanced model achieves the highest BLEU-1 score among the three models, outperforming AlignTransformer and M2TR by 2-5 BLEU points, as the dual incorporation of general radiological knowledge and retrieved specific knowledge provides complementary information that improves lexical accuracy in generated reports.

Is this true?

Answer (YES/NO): NO